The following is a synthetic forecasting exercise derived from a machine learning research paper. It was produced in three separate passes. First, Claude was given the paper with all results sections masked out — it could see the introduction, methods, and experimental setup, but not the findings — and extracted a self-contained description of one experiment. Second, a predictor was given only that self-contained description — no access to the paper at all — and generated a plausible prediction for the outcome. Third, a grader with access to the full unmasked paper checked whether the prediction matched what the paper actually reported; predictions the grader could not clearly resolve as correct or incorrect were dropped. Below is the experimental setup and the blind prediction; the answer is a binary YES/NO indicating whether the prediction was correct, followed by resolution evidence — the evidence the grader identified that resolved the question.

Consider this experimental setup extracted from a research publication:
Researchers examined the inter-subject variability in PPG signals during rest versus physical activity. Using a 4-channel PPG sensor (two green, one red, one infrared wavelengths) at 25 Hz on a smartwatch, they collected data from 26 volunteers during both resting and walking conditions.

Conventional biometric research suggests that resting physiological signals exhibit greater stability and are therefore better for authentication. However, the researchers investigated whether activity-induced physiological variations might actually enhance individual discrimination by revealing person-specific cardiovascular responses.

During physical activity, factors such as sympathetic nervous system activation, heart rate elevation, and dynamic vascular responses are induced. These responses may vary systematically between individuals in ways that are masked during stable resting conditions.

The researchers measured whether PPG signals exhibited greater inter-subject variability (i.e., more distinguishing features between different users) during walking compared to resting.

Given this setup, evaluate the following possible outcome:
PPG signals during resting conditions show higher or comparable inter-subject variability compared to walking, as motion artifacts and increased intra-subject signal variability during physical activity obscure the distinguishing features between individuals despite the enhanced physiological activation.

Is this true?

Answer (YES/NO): NO